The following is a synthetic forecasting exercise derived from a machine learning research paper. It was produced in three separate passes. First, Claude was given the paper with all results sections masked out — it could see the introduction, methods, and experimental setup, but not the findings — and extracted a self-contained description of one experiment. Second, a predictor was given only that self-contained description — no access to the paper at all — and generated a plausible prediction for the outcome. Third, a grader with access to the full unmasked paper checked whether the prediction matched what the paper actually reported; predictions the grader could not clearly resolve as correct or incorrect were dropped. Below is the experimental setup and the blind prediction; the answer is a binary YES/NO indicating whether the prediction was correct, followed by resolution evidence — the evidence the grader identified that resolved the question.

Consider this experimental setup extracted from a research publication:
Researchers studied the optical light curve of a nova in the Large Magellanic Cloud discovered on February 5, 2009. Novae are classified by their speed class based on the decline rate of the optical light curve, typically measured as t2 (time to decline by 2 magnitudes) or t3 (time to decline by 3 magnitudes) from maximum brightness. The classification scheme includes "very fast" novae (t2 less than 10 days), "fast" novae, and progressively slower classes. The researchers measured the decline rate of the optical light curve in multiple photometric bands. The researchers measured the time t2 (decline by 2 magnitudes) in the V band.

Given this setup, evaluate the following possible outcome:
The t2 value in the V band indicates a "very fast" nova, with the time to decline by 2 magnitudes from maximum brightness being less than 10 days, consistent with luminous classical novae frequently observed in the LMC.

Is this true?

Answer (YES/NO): YES